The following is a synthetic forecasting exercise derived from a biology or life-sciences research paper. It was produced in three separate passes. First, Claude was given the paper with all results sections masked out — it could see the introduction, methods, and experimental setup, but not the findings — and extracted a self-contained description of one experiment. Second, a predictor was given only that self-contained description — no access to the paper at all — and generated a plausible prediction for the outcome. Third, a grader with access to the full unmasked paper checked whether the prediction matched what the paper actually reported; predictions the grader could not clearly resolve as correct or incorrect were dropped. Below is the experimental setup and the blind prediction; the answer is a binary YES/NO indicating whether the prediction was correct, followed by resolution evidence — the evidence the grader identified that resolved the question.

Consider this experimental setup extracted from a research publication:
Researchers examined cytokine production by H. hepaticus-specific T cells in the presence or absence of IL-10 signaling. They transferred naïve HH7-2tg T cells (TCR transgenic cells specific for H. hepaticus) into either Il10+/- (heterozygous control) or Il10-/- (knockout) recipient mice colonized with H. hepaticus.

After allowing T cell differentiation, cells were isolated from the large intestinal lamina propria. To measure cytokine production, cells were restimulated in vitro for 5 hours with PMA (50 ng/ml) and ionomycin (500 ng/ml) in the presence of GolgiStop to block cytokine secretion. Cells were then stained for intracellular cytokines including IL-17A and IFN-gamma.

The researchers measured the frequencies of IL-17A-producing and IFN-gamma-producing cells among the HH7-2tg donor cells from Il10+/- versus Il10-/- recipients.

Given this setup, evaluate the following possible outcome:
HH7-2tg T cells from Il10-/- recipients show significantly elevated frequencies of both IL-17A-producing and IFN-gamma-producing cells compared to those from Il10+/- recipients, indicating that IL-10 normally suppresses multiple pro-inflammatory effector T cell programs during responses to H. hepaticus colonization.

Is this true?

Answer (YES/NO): YES